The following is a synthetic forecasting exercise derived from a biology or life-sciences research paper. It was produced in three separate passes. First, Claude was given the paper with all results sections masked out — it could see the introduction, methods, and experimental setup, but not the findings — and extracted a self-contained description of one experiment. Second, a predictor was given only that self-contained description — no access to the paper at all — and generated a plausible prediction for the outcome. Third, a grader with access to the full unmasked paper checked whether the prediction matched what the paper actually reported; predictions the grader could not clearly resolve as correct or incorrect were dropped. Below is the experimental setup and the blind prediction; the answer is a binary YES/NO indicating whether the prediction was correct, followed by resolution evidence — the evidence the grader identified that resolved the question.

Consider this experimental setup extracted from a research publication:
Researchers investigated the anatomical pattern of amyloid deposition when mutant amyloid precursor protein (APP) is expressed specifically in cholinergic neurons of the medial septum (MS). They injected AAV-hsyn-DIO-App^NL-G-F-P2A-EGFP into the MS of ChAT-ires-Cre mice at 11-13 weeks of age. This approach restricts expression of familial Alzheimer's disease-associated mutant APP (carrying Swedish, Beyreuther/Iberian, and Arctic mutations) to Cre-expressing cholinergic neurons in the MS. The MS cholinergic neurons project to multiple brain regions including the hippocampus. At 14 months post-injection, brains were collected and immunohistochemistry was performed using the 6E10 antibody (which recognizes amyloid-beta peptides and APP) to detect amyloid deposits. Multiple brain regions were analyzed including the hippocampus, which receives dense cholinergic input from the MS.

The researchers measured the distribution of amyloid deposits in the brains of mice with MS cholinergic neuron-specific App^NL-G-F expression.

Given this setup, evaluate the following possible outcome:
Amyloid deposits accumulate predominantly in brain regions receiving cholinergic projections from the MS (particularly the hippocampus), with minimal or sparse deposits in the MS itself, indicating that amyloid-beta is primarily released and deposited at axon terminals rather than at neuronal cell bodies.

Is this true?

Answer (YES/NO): NO